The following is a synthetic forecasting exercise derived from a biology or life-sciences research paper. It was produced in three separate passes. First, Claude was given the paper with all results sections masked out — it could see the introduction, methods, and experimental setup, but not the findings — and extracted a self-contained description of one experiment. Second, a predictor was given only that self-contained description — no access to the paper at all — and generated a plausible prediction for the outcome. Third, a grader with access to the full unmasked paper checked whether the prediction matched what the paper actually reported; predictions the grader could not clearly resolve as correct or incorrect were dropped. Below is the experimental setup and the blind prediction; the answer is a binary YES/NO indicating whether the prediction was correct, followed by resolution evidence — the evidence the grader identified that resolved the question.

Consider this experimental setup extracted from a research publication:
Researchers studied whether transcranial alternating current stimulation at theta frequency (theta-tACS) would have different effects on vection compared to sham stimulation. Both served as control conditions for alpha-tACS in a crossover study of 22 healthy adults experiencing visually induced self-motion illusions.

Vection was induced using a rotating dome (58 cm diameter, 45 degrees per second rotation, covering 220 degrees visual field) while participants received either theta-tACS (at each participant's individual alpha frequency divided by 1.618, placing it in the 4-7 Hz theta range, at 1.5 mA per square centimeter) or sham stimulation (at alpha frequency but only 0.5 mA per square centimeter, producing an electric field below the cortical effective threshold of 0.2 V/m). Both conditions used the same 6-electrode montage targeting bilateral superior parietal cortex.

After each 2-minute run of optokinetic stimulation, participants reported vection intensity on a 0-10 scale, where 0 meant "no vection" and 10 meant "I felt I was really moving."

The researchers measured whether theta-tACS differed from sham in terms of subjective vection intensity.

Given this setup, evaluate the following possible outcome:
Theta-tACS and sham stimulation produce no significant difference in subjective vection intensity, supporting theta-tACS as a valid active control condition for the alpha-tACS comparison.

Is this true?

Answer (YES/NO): YES